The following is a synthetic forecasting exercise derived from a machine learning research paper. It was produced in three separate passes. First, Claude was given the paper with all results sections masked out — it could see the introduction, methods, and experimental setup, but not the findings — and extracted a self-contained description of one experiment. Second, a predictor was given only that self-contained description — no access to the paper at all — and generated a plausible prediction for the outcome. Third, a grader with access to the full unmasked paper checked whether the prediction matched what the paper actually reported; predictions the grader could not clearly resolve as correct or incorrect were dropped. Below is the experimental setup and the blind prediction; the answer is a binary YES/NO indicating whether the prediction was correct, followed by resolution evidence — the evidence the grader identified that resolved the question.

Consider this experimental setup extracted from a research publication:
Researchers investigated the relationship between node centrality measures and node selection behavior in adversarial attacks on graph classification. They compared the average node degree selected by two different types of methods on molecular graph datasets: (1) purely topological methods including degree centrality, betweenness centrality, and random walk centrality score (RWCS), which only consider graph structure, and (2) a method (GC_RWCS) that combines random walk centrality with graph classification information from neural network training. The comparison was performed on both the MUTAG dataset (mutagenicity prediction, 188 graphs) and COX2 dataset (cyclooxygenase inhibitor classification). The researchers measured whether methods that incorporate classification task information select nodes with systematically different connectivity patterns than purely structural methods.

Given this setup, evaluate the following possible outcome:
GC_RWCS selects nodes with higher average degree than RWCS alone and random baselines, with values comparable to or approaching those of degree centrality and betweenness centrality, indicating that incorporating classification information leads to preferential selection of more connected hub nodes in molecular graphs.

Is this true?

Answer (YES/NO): NO